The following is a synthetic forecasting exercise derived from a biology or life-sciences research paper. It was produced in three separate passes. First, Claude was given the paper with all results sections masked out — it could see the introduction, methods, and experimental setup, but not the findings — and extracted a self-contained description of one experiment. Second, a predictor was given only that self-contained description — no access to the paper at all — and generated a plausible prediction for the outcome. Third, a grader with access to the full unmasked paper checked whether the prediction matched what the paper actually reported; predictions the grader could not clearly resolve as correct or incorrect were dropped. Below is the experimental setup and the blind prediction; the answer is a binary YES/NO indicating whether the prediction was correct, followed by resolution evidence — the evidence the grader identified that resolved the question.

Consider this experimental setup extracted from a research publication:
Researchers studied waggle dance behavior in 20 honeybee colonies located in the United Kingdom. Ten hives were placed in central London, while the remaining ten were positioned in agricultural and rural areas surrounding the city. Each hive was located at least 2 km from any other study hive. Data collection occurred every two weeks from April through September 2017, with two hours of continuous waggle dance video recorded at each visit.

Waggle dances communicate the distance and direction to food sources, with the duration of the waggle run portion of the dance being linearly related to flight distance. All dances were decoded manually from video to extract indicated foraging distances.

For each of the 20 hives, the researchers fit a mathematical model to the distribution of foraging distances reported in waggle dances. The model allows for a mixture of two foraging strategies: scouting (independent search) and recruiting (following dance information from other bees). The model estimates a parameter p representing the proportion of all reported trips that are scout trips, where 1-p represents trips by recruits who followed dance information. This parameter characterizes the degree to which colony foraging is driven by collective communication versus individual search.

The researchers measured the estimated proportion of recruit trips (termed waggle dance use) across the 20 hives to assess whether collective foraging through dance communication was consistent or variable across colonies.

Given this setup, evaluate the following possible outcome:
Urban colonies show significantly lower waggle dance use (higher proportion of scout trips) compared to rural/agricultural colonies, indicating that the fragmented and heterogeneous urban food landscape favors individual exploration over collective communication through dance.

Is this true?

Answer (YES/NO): NO